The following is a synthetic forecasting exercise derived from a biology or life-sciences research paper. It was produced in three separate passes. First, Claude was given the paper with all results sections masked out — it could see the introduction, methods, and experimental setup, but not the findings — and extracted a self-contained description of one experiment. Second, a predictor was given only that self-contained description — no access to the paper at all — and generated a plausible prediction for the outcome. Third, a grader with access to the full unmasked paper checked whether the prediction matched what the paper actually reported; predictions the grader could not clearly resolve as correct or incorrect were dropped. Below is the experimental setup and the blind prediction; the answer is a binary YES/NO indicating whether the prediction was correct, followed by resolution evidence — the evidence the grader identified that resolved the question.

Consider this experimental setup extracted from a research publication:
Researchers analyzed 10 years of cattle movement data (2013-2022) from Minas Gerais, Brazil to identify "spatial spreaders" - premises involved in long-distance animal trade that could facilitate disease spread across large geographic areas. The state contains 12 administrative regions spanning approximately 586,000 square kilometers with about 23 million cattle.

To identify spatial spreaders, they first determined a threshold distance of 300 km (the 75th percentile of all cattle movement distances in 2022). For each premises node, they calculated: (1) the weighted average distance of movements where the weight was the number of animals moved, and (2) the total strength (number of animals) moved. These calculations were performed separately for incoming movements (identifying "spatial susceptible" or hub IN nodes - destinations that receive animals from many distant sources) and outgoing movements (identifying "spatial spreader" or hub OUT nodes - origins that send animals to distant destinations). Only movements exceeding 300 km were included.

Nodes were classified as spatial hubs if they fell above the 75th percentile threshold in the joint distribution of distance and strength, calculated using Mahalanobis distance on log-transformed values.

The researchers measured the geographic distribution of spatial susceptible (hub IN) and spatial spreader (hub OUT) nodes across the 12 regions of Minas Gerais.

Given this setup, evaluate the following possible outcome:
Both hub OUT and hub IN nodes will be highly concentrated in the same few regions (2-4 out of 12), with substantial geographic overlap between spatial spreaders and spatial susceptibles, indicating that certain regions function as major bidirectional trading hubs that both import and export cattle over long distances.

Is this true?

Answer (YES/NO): NO